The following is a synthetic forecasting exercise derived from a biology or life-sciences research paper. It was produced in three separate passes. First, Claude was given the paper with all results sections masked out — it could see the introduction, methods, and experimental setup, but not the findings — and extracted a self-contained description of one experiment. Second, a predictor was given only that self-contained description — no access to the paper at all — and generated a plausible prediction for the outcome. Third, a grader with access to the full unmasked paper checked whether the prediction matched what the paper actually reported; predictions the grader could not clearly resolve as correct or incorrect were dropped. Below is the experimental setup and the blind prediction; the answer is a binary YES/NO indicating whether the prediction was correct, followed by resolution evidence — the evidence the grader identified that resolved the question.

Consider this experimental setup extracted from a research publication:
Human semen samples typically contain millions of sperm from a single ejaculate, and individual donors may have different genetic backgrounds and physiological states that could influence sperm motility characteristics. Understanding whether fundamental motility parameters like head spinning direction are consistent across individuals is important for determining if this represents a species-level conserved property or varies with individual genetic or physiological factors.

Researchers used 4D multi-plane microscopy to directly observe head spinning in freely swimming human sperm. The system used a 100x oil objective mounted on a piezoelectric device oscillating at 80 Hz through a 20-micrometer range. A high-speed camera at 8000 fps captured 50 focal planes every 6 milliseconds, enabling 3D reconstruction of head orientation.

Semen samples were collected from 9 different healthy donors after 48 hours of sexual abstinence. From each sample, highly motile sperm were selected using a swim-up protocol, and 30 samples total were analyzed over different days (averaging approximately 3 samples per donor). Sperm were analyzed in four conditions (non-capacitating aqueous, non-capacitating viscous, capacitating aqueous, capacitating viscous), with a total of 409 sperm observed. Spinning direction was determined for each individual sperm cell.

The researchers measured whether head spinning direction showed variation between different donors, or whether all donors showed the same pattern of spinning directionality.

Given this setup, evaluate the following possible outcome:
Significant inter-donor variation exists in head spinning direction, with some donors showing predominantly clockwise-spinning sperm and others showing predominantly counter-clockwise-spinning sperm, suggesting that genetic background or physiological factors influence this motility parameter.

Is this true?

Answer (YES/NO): NO